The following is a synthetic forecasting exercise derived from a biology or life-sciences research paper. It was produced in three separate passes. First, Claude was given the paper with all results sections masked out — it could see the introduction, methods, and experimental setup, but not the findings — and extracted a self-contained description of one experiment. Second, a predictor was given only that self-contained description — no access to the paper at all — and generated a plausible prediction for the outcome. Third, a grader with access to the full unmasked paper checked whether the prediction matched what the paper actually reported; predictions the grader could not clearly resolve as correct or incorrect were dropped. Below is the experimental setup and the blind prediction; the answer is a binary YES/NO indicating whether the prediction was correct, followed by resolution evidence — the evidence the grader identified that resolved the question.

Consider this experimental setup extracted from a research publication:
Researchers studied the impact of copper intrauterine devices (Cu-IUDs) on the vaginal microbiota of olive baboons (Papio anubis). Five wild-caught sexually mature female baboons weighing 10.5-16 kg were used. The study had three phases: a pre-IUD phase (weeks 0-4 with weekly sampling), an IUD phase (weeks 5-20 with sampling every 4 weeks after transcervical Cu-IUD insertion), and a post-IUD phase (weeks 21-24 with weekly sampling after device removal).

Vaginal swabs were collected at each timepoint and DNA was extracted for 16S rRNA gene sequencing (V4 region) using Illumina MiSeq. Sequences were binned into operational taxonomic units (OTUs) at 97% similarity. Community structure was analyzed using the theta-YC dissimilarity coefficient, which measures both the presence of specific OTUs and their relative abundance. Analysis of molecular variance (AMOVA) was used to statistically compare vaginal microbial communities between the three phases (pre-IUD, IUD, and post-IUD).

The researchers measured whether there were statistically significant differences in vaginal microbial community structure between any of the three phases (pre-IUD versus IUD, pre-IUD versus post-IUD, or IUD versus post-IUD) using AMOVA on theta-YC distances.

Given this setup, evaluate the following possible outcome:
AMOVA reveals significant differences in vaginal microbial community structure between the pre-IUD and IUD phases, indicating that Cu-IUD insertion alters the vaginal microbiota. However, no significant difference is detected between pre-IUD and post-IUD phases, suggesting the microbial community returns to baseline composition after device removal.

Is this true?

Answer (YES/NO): NO